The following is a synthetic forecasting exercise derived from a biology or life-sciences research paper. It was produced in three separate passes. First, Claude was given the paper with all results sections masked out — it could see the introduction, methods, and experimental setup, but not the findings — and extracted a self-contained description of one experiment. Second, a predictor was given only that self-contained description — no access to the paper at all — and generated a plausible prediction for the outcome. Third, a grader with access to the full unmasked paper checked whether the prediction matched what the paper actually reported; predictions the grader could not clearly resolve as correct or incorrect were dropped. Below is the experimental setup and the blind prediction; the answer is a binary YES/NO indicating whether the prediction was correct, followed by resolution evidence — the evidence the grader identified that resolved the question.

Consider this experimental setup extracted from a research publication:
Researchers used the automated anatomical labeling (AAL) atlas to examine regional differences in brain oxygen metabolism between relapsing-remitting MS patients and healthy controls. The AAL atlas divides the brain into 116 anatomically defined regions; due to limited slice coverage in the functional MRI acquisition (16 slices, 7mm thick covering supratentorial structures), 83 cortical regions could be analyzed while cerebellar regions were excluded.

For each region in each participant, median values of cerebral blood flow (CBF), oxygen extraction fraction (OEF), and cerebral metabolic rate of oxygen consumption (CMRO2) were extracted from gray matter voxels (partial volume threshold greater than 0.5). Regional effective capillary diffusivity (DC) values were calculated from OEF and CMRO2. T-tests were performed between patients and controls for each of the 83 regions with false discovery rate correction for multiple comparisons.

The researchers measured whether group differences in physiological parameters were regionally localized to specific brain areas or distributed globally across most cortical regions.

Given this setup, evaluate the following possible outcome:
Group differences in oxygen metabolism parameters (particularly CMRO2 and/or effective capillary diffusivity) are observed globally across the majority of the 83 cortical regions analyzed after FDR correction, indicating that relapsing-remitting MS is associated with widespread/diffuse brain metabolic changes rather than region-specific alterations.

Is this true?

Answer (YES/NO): YES